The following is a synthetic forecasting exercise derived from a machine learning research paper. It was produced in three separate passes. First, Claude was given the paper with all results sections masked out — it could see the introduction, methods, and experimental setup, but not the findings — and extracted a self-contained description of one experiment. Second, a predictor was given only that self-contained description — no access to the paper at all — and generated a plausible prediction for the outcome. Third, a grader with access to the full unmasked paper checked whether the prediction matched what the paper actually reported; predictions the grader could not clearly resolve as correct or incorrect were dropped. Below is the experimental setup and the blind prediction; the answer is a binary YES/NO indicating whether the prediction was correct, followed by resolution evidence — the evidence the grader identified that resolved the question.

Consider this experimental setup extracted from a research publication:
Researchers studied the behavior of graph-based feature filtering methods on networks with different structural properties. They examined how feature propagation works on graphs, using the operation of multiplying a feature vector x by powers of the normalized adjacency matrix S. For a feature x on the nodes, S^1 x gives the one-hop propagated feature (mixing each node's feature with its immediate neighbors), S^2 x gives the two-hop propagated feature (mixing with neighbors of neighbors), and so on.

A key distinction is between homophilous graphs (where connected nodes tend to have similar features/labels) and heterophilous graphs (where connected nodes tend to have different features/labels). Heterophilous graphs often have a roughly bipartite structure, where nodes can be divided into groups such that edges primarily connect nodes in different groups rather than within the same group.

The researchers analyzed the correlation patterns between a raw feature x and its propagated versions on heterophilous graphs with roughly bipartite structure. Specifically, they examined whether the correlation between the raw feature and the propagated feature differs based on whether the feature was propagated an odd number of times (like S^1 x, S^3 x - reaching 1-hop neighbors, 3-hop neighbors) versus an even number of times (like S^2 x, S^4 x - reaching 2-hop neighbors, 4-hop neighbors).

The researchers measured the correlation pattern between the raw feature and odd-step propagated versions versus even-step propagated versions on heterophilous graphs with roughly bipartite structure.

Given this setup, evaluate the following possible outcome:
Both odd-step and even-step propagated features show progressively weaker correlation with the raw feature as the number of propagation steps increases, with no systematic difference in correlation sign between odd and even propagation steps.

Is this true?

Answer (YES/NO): NO